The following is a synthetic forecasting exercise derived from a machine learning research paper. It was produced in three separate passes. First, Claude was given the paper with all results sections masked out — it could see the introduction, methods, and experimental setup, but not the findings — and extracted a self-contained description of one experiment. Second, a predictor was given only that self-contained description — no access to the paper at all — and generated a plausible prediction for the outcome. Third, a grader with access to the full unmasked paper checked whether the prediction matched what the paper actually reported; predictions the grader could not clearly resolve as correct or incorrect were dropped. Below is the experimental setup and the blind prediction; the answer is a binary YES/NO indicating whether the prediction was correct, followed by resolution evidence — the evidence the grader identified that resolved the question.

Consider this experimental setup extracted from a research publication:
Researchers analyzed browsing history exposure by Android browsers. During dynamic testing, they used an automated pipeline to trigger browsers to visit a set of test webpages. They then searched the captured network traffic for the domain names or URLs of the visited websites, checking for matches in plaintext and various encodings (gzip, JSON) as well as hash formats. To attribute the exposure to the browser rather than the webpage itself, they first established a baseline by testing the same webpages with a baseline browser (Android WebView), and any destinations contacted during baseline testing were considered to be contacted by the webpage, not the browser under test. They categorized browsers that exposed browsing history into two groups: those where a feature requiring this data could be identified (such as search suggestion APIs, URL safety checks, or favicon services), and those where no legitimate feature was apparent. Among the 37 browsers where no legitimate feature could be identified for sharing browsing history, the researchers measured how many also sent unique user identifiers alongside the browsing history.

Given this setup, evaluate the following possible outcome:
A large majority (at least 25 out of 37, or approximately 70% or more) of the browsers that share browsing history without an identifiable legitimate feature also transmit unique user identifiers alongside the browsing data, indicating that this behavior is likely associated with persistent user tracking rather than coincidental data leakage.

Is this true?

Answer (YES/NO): NO